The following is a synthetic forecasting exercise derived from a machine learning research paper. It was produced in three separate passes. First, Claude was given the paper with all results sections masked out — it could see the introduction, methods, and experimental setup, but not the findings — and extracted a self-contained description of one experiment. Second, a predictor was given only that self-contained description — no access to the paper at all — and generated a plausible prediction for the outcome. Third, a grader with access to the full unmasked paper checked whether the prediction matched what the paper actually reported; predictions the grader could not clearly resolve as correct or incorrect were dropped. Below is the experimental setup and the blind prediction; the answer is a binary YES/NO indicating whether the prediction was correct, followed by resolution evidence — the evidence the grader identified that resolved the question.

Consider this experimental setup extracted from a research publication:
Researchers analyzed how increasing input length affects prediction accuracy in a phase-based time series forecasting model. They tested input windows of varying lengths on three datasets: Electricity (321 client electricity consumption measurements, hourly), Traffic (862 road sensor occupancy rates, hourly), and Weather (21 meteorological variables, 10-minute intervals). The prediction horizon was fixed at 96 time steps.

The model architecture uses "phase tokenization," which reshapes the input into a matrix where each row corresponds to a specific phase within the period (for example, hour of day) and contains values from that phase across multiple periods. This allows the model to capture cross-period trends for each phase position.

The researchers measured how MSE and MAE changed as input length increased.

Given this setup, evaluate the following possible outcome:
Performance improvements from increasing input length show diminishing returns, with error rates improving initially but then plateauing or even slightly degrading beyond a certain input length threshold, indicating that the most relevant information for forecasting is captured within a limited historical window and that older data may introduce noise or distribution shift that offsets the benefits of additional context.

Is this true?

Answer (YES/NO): NO